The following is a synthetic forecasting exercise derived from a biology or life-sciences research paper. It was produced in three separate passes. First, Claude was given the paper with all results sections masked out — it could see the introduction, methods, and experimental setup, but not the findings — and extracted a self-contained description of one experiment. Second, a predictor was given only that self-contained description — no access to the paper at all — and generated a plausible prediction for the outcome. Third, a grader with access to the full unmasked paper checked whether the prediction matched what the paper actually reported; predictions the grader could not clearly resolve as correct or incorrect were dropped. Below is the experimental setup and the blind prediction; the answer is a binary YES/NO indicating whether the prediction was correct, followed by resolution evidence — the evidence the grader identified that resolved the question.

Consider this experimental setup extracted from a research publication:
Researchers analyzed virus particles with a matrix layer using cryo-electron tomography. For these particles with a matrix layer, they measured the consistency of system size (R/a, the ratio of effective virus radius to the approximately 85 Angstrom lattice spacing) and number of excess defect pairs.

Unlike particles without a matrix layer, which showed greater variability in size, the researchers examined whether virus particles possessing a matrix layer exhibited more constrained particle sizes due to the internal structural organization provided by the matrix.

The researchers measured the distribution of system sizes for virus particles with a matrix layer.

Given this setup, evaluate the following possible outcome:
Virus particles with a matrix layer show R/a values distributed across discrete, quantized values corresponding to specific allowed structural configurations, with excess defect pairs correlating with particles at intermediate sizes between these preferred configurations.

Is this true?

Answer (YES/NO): NO